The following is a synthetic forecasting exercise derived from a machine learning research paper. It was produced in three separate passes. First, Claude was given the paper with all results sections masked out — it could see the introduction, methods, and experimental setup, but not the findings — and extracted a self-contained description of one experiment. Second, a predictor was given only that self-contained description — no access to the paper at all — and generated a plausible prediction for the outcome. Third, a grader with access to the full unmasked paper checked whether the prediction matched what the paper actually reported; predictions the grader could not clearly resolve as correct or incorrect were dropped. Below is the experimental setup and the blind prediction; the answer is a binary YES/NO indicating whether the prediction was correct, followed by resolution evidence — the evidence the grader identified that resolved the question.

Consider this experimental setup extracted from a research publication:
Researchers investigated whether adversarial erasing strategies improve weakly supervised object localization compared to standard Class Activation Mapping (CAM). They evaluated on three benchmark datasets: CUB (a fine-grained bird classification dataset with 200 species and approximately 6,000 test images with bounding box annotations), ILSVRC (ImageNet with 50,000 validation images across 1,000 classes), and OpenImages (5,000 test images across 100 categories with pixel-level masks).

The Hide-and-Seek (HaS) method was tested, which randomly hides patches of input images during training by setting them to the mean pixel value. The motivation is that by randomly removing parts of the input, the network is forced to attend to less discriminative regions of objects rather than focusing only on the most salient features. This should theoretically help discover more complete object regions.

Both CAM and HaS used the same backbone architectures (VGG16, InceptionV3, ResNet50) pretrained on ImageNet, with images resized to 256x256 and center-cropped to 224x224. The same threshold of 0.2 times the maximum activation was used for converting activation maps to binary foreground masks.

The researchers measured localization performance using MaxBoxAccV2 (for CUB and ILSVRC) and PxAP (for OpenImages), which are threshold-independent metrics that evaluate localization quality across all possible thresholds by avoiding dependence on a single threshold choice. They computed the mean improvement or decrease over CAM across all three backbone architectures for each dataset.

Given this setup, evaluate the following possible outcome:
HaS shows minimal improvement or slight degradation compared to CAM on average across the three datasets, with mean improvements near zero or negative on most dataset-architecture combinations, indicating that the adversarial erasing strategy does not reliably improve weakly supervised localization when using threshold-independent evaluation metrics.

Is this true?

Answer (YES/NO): YES